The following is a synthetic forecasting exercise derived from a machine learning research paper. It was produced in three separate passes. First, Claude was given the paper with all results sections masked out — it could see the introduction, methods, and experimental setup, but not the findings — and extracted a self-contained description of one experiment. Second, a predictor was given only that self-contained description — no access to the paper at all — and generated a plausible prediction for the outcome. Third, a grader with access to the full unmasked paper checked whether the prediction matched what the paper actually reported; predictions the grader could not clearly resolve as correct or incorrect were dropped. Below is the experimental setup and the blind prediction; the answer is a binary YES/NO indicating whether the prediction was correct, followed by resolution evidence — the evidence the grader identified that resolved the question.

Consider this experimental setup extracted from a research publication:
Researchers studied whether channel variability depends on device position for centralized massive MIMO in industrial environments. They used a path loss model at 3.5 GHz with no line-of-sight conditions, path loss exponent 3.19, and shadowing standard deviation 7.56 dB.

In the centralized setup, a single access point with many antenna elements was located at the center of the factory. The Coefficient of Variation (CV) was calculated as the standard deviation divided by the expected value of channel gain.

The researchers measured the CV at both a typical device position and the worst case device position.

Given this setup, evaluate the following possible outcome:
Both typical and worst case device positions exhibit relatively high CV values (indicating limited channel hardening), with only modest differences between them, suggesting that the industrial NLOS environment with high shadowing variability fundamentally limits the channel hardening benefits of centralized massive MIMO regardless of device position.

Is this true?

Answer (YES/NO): NO